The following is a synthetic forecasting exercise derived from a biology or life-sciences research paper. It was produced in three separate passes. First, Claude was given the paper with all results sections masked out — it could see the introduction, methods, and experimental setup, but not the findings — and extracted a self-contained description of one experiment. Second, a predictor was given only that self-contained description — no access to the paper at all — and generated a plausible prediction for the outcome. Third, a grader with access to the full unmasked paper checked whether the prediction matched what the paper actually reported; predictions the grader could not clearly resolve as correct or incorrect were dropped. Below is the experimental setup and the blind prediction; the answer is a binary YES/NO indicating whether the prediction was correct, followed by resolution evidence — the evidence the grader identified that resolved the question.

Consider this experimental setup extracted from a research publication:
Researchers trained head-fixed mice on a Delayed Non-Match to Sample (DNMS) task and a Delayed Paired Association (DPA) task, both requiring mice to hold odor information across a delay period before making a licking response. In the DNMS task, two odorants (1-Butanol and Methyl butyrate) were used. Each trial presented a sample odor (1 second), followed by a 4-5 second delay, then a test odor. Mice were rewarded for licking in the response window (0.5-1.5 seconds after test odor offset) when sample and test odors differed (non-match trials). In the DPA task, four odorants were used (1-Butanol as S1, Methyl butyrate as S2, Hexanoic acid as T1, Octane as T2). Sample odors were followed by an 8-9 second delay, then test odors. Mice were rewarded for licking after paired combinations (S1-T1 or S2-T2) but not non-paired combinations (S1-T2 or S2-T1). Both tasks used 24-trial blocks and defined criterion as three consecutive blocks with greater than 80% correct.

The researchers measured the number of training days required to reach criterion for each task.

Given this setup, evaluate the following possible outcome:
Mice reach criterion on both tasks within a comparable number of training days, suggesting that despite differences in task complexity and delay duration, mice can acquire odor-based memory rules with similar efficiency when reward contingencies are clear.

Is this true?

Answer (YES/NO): YES